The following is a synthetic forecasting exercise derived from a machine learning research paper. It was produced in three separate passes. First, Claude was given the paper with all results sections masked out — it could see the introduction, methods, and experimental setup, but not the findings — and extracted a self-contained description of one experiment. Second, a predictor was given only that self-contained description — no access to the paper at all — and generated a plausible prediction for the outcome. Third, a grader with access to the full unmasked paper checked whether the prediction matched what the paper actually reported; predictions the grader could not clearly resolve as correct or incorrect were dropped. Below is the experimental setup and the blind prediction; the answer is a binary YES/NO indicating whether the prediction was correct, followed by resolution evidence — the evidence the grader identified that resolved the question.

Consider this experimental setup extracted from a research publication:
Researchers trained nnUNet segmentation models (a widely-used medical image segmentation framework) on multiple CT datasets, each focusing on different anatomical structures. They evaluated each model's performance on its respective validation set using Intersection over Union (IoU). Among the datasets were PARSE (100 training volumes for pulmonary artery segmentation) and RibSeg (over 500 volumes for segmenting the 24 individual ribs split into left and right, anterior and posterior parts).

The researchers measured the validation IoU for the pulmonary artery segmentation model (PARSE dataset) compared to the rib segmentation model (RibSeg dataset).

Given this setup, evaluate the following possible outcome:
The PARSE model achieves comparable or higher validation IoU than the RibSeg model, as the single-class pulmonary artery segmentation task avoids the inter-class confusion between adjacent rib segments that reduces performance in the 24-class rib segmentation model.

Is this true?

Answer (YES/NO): NO